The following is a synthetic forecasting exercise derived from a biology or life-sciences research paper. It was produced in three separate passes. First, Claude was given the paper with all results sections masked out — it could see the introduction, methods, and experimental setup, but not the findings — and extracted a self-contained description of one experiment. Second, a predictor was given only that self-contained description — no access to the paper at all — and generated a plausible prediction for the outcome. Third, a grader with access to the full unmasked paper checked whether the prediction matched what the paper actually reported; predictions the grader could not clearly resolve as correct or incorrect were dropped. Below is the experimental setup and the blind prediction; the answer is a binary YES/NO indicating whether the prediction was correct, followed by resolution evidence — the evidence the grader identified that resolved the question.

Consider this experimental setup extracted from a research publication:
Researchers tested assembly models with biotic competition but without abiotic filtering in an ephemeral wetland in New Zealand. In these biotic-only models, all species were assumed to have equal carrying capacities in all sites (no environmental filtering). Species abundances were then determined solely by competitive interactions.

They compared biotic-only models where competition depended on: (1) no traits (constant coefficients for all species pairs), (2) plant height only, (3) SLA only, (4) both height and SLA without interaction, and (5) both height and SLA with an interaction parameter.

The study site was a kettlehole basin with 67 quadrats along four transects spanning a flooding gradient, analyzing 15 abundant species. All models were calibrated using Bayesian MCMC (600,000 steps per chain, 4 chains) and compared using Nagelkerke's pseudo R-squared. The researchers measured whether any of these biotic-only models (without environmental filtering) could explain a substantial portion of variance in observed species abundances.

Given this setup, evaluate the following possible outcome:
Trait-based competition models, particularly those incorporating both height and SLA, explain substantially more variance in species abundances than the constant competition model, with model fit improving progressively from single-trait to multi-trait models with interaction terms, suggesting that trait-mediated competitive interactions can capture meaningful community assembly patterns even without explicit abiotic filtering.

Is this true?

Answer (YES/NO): NO